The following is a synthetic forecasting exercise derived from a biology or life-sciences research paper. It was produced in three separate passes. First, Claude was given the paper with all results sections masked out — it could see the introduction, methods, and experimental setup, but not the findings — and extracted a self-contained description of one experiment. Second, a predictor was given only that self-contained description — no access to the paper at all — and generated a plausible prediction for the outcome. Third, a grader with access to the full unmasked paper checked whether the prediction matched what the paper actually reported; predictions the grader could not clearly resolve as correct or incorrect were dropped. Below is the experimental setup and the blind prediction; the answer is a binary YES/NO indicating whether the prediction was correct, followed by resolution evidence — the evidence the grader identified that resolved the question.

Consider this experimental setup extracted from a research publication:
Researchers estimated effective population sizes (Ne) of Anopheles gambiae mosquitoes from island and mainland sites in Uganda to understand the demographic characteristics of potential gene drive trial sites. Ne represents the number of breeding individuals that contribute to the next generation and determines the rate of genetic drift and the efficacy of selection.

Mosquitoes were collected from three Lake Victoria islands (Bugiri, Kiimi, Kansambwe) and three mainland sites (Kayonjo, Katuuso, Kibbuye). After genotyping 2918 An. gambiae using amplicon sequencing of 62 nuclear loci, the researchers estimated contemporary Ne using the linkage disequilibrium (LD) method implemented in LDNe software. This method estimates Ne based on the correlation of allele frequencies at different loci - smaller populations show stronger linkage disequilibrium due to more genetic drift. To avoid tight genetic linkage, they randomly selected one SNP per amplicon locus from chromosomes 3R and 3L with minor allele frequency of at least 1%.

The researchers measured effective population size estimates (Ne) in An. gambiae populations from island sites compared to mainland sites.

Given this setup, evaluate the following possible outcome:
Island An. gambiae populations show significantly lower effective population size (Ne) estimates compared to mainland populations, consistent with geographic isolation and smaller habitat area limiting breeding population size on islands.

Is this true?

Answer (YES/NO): YES